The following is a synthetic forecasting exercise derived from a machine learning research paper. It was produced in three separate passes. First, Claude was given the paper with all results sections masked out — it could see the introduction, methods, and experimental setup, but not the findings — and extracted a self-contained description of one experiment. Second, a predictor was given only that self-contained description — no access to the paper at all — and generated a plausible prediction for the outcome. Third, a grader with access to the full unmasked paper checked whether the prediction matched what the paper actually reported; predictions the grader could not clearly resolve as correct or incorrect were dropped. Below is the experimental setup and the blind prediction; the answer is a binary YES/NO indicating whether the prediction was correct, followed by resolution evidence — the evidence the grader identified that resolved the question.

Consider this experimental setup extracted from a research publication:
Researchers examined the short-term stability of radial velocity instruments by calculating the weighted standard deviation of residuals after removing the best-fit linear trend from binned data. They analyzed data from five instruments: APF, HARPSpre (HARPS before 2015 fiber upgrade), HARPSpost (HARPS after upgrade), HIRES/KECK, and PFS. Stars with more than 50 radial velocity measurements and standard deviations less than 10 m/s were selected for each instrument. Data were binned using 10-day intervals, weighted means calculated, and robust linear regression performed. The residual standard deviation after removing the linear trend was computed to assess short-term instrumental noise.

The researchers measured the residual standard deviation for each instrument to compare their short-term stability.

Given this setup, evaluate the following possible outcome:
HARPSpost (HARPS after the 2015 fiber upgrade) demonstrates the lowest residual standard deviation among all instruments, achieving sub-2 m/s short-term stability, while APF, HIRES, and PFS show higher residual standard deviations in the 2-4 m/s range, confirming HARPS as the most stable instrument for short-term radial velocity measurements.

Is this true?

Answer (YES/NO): NO